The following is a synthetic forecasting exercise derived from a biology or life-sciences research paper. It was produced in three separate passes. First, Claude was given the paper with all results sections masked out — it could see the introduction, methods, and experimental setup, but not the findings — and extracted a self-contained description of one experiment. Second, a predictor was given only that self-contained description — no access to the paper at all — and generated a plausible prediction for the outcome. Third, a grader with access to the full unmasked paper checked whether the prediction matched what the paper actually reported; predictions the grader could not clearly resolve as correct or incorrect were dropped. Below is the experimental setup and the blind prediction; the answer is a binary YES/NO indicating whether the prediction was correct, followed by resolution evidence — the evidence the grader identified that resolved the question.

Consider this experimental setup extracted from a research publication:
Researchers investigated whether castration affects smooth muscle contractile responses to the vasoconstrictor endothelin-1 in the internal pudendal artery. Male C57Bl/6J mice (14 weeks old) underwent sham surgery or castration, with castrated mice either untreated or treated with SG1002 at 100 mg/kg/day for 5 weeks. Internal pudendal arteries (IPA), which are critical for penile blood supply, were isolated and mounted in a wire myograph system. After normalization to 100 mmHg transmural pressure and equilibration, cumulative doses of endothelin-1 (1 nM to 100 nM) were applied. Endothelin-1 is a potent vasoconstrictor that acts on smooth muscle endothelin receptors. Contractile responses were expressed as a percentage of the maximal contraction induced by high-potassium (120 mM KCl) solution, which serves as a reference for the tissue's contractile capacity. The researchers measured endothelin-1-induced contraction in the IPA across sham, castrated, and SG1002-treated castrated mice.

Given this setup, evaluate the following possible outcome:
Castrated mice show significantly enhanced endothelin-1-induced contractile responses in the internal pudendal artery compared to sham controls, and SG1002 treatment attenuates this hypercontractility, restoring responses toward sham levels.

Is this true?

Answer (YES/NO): NO